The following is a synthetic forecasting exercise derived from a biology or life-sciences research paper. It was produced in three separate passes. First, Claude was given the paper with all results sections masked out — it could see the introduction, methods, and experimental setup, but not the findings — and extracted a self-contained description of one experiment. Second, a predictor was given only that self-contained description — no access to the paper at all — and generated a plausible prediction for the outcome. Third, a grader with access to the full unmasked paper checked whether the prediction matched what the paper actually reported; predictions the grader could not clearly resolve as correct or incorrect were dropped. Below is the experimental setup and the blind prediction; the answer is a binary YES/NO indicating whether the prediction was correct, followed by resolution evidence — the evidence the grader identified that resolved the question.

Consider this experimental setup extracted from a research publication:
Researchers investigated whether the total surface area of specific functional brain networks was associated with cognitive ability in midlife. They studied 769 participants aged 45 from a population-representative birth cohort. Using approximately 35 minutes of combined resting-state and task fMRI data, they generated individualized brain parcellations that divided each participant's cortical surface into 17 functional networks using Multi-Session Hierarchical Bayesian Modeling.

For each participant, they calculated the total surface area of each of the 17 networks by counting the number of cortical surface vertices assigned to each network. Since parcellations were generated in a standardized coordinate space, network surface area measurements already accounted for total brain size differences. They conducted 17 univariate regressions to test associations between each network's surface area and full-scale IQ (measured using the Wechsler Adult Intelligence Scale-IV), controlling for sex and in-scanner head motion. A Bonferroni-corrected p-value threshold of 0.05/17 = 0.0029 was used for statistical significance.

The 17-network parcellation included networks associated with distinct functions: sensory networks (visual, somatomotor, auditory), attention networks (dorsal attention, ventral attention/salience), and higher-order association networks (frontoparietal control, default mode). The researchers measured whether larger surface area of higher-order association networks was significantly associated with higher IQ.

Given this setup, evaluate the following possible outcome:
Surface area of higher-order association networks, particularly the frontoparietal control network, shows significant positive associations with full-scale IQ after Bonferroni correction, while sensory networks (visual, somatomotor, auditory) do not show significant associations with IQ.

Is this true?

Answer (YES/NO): NO